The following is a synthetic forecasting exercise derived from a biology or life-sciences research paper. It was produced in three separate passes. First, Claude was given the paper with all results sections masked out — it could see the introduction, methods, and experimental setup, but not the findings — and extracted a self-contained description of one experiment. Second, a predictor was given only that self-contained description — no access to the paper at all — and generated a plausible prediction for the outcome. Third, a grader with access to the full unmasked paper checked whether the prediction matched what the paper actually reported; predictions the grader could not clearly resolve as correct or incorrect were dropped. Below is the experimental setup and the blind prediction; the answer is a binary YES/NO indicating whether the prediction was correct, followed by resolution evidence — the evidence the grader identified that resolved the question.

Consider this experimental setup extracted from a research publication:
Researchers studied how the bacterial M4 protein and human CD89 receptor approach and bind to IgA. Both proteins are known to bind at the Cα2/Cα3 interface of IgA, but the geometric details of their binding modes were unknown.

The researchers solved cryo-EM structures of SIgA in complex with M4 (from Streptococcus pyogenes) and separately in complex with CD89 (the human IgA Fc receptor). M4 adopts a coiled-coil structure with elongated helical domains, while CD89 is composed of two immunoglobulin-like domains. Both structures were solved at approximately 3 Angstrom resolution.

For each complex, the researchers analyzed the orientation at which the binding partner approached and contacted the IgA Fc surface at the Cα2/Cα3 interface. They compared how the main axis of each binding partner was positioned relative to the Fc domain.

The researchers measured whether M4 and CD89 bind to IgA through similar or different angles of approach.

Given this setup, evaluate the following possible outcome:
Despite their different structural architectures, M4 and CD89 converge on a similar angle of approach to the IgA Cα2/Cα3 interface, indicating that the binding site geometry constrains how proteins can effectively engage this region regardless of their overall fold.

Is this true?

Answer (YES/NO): NO